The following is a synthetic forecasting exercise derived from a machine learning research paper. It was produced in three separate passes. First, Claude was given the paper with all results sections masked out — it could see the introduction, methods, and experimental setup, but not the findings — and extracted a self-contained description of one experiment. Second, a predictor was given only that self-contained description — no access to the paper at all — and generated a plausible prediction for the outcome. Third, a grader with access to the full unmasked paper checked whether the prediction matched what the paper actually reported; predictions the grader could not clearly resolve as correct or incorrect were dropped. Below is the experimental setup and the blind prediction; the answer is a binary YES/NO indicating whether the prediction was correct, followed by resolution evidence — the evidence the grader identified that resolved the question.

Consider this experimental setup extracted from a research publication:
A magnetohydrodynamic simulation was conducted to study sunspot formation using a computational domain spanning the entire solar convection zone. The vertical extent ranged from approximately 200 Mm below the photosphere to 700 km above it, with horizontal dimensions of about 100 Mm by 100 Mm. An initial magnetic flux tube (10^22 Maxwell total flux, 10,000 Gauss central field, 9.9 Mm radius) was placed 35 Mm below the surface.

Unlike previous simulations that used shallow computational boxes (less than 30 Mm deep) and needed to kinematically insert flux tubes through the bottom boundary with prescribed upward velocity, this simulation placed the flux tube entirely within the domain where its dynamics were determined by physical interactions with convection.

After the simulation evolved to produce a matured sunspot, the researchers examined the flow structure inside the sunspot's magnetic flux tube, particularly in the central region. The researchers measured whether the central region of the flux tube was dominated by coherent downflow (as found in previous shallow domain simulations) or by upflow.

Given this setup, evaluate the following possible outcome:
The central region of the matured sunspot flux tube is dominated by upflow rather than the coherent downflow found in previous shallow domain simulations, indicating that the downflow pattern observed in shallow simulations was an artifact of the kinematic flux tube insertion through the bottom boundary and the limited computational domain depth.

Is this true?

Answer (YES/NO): YES